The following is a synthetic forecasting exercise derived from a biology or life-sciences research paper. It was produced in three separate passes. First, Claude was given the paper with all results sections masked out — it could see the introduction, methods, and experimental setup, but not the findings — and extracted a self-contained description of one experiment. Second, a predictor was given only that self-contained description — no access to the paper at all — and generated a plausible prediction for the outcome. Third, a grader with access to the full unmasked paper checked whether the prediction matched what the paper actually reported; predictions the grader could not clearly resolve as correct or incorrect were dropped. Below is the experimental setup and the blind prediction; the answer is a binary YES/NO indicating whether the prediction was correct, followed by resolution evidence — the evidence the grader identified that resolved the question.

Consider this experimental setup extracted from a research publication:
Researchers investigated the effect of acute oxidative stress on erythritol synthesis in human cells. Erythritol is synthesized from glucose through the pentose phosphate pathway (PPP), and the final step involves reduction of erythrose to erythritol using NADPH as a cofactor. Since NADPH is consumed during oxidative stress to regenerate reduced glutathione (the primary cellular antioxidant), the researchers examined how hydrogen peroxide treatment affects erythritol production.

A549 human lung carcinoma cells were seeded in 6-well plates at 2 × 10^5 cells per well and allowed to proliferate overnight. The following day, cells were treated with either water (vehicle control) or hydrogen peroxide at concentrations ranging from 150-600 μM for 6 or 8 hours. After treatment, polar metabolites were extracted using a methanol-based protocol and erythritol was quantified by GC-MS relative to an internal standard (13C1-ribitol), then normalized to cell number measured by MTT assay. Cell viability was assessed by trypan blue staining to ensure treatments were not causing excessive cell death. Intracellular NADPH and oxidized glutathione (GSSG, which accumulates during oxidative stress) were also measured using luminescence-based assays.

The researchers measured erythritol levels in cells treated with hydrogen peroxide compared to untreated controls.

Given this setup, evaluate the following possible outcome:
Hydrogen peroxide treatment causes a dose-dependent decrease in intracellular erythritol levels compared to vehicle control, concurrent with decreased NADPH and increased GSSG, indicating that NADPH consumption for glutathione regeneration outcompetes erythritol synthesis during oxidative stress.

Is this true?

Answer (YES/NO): NO